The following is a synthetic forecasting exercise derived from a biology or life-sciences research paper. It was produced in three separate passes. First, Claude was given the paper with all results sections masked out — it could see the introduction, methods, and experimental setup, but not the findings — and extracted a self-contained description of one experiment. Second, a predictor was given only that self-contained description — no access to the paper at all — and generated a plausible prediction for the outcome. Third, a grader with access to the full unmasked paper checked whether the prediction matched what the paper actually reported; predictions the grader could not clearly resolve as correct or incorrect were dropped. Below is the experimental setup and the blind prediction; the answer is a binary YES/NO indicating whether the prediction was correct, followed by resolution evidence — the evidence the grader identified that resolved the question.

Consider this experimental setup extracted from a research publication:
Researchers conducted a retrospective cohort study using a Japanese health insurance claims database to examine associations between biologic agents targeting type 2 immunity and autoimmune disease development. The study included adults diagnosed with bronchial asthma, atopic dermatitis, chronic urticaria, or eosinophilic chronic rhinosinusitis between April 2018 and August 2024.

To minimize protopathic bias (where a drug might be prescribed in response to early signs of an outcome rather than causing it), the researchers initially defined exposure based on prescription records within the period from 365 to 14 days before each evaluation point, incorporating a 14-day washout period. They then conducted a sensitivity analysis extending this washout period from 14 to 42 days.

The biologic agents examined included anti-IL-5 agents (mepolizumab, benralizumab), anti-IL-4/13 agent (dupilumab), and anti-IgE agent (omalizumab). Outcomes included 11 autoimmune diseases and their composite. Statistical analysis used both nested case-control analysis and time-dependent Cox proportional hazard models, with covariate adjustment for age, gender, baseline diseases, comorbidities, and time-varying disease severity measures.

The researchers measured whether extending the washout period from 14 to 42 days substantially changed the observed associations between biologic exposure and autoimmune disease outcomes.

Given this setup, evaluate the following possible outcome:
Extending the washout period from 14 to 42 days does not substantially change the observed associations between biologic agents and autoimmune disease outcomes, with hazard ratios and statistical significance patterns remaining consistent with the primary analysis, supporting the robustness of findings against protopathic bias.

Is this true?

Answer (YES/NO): YES